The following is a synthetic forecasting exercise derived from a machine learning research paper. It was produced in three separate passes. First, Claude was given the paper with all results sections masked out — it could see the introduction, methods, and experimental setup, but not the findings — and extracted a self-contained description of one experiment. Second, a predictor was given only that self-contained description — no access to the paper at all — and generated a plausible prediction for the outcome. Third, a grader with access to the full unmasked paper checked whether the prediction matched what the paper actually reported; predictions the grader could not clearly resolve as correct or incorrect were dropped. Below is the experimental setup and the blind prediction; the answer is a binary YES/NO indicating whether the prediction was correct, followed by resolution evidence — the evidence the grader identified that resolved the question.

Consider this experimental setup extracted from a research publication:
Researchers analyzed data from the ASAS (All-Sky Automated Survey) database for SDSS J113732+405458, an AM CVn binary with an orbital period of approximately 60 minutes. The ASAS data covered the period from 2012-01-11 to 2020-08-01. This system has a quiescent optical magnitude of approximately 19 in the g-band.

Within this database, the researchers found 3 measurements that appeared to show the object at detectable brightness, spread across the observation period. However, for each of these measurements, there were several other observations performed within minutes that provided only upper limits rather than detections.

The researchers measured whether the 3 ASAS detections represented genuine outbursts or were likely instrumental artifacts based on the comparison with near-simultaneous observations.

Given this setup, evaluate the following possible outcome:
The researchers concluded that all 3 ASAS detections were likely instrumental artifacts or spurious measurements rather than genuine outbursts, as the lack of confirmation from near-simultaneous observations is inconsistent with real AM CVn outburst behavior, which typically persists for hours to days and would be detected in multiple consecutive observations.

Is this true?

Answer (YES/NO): YES